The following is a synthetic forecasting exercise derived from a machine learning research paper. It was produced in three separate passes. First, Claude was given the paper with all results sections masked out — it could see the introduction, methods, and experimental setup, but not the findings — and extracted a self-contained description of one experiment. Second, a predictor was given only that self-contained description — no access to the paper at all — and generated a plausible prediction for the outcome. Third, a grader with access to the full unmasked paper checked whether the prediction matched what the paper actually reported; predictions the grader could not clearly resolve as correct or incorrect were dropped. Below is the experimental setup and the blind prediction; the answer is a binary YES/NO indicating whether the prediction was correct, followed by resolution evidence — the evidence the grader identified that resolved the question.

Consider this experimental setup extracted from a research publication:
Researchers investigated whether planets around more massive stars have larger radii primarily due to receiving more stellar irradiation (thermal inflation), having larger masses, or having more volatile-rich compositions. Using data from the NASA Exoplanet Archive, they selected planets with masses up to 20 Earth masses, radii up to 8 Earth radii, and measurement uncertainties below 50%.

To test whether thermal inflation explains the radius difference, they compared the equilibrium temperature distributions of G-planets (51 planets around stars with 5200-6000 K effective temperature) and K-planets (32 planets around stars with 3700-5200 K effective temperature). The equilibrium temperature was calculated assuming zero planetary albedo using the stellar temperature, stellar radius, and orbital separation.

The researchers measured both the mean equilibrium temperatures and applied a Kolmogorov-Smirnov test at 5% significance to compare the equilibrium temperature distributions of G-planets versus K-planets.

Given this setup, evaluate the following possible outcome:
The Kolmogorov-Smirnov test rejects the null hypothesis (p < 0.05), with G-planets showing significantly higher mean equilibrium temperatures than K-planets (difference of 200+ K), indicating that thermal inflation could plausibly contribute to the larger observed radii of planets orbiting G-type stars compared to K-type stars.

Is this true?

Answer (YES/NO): NO